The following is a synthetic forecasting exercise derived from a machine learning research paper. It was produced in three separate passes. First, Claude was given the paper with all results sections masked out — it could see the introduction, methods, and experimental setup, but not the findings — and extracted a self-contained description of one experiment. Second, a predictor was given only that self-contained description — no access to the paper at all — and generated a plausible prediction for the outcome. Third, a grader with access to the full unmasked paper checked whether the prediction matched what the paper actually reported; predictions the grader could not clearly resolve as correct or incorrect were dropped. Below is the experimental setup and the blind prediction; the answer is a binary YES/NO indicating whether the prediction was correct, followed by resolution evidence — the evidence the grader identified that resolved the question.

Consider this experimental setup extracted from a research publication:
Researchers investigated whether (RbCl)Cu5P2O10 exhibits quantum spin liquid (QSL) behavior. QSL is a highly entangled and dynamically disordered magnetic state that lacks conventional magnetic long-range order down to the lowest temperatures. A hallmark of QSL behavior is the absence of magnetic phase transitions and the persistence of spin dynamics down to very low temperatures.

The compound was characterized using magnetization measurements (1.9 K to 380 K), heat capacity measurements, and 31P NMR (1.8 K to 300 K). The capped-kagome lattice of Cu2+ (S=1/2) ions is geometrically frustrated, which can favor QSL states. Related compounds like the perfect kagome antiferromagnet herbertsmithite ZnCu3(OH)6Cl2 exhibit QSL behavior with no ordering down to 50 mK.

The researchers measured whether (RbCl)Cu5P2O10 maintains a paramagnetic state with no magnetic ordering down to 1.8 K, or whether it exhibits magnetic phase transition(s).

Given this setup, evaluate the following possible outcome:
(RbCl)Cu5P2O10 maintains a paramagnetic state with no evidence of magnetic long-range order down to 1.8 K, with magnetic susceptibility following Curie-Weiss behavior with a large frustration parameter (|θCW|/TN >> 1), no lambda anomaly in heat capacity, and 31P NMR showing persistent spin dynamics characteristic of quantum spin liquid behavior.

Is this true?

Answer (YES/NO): NO